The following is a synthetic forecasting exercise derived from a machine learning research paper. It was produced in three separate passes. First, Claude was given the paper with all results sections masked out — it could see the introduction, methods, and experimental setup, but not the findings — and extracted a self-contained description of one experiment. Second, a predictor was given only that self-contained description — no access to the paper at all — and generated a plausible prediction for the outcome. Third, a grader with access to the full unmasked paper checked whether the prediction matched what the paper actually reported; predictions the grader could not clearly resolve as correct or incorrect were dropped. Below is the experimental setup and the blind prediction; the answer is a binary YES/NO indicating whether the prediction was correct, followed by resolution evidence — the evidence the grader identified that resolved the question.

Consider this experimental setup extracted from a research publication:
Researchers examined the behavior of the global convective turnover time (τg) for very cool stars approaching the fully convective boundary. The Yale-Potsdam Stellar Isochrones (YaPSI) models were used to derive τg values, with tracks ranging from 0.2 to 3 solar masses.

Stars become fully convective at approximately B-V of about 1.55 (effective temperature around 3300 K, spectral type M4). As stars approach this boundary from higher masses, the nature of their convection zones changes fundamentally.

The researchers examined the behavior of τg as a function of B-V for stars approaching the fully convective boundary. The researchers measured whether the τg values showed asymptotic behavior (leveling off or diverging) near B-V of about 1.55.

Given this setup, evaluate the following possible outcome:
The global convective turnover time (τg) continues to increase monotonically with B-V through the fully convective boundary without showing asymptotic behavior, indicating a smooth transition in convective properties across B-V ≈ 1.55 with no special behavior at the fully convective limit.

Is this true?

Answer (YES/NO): NO